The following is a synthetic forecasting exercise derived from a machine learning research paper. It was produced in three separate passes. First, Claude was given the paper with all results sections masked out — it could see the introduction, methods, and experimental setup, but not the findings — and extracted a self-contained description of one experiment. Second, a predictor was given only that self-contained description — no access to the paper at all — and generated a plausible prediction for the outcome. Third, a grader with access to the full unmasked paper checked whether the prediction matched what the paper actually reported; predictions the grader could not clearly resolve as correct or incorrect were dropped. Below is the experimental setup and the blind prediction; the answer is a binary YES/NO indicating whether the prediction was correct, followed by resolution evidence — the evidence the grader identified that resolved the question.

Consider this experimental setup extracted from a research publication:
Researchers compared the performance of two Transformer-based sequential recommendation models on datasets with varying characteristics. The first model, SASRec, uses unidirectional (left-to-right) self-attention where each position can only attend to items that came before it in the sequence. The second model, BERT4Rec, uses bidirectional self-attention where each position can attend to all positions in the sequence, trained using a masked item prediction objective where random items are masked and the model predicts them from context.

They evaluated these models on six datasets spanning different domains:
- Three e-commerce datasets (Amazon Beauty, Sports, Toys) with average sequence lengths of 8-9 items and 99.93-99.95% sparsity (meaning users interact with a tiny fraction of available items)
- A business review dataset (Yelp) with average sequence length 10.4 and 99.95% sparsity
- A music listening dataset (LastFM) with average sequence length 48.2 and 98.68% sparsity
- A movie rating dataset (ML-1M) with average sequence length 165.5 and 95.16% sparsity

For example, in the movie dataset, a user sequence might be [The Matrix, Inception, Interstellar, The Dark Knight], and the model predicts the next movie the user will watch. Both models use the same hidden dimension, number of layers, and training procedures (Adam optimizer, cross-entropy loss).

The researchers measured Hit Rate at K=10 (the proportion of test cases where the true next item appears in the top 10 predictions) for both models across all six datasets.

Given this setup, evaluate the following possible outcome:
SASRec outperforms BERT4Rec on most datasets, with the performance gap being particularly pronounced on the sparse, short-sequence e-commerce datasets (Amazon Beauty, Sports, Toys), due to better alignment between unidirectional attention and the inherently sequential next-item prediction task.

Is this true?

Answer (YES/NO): NO